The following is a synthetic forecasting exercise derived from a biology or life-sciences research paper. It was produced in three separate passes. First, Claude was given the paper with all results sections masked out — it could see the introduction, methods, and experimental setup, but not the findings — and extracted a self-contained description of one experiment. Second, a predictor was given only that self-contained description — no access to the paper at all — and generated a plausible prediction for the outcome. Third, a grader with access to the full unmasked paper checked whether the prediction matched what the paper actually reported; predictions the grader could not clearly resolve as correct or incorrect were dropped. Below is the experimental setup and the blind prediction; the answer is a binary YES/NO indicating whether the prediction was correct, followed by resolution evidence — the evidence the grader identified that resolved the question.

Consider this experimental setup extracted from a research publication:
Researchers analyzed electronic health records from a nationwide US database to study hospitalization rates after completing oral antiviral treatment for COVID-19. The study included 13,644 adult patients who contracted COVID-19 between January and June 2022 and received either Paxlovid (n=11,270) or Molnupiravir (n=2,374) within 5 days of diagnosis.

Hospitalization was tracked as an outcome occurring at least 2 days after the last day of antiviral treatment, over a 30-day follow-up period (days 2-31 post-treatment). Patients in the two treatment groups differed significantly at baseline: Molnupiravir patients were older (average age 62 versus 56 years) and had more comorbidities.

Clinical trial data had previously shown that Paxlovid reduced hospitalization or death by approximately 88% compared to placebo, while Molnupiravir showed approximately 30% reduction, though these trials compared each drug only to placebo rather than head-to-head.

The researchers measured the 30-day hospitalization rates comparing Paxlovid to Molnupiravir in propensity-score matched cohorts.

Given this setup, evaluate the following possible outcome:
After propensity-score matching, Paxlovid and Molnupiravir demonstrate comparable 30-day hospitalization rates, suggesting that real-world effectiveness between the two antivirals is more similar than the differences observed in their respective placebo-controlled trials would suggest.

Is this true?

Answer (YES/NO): YES